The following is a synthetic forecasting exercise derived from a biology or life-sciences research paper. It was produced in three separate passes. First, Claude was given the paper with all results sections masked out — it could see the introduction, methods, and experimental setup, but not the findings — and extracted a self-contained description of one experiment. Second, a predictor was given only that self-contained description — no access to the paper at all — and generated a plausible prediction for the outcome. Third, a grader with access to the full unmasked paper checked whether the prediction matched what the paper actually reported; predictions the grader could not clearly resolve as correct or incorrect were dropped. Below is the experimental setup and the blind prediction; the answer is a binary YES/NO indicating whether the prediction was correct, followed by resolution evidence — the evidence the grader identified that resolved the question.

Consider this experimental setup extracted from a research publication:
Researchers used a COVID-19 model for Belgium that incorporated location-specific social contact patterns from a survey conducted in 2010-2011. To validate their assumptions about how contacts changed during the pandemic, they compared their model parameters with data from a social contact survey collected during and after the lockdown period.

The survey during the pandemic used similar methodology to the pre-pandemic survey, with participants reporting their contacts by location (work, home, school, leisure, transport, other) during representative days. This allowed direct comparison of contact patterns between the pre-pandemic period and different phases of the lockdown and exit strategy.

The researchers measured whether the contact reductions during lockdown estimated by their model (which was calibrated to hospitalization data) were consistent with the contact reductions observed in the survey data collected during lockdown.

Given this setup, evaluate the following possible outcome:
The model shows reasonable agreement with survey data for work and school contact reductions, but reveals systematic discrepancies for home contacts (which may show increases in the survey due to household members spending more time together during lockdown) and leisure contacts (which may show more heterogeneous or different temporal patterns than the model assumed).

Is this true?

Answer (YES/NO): NO